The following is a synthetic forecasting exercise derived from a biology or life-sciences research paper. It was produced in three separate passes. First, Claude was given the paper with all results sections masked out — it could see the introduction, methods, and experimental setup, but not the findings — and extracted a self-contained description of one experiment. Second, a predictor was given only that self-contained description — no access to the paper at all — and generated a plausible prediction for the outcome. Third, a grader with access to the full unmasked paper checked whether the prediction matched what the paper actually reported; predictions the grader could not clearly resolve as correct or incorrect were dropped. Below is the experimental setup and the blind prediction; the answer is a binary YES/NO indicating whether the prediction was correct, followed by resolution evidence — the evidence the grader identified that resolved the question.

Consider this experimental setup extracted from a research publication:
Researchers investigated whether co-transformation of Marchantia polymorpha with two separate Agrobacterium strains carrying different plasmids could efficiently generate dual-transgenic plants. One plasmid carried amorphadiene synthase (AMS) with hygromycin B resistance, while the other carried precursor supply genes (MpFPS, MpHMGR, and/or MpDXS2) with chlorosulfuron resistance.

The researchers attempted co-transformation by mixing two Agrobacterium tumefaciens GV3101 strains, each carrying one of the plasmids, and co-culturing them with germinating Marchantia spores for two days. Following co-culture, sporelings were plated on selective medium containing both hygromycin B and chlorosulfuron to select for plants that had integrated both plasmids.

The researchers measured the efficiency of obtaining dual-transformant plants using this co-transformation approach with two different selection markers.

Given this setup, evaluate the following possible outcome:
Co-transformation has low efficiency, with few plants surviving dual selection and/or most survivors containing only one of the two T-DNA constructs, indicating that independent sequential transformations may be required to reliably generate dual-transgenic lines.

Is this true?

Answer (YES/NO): YES